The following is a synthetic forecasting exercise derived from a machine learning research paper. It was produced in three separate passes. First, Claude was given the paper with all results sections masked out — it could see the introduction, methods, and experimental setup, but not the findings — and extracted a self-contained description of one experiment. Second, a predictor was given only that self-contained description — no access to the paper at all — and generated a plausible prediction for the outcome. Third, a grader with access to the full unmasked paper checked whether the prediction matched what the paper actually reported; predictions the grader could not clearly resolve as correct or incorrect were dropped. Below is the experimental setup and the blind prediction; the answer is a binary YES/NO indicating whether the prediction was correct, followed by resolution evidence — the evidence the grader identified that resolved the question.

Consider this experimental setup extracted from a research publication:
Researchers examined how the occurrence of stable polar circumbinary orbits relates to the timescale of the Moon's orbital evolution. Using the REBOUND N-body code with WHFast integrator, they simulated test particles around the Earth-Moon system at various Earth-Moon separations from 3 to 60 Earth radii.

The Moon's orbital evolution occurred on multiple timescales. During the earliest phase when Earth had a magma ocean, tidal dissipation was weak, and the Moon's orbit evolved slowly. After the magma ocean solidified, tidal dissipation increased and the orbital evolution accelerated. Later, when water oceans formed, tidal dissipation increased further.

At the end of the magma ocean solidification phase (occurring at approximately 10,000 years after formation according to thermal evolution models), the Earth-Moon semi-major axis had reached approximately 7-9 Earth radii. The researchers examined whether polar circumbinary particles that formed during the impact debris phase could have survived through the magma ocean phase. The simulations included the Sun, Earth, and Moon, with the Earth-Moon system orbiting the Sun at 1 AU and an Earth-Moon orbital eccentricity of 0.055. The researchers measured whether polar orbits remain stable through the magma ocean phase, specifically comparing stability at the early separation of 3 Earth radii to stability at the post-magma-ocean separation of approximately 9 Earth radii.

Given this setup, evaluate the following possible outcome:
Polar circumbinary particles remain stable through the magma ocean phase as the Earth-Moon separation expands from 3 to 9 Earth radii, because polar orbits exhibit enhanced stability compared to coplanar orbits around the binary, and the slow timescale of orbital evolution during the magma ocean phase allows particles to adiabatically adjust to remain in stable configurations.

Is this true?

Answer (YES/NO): YES